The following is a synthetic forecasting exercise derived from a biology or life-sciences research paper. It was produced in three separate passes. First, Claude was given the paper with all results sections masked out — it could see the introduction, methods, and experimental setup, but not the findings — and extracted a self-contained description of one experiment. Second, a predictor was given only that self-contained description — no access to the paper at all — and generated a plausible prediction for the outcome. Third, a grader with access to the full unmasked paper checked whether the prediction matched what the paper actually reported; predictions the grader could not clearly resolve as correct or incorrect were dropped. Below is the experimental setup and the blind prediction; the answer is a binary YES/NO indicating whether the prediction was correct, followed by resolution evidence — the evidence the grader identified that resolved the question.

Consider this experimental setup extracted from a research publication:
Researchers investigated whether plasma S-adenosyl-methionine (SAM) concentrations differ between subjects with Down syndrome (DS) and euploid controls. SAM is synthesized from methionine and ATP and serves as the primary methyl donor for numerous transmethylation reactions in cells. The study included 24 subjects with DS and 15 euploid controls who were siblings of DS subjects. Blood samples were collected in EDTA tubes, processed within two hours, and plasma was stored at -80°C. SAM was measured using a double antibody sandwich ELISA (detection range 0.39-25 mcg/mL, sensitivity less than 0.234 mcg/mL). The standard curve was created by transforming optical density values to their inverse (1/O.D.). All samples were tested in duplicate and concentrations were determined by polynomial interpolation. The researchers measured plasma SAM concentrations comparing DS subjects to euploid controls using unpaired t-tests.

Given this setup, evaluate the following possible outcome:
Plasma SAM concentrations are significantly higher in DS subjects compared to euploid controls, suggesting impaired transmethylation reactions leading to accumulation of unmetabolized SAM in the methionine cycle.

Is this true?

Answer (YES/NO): NO